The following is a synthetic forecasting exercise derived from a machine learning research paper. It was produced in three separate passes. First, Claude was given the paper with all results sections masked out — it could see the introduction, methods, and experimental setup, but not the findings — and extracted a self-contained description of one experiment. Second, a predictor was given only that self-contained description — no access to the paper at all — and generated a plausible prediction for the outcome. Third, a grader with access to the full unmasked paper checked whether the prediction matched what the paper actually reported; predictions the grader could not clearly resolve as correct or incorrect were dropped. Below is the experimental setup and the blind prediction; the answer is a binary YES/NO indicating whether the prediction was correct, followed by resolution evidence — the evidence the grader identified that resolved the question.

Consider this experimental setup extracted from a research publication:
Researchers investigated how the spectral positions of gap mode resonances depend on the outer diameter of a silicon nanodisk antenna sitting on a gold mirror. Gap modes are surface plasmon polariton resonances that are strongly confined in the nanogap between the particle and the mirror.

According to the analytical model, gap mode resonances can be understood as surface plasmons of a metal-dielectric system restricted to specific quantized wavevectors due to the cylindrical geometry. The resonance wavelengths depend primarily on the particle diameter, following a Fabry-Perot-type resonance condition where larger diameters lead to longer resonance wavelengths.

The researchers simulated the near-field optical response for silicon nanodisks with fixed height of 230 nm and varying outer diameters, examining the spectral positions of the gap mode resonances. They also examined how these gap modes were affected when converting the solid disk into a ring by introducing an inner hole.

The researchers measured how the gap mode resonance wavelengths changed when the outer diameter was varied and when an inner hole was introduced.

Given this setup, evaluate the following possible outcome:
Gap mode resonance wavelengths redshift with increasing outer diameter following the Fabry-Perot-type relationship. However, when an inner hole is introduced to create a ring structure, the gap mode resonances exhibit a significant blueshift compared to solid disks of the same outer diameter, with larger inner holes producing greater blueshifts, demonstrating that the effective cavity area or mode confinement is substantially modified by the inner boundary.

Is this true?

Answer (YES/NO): NO